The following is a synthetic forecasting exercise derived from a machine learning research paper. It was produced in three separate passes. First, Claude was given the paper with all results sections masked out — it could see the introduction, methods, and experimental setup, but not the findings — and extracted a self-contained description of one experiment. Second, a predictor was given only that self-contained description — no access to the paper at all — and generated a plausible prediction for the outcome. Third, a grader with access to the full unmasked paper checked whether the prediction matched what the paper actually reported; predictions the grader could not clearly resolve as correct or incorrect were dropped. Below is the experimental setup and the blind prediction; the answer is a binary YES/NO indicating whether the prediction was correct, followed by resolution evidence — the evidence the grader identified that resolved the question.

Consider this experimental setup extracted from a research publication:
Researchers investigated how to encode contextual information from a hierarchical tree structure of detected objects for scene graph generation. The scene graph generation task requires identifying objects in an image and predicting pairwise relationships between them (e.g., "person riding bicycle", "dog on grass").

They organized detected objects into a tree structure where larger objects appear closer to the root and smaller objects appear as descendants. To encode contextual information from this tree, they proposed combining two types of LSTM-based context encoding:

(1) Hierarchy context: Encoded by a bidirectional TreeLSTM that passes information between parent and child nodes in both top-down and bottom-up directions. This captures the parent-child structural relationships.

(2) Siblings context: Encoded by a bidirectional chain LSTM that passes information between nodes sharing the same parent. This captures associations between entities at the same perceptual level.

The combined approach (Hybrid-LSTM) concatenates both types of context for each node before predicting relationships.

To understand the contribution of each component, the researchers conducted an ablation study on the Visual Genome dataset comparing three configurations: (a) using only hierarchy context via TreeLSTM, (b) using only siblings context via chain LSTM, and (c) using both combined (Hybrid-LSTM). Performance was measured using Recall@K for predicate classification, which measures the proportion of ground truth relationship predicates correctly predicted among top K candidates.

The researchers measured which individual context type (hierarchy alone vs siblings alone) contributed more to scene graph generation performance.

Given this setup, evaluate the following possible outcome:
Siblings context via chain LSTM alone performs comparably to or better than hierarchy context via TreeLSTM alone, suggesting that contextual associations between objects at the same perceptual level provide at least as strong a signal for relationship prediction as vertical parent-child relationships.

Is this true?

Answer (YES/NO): YES